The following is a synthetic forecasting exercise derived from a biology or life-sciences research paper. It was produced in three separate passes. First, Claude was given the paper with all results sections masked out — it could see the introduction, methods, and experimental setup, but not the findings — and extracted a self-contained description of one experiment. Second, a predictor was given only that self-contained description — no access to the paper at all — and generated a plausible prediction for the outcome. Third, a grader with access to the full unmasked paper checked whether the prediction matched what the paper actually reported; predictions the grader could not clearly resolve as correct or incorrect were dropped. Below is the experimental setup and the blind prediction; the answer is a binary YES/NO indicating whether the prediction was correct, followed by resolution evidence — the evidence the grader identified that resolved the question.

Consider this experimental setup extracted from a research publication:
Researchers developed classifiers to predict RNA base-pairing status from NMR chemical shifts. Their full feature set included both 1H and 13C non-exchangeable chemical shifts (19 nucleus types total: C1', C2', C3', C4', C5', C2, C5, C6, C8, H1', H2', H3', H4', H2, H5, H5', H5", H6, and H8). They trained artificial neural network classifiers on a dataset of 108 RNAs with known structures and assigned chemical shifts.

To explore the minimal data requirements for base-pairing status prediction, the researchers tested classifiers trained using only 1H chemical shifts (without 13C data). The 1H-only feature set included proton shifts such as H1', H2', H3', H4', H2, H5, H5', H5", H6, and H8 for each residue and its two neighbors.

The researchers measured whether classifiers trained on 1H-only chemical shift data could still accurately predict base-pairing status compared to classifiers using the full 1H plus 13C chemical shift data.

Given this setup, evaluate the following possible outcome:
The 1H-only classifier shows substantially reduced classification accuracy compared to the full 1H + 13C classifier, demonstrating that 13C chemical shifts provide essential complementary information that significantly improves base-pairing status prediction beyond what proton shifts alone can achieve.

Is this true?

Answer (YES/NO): NO